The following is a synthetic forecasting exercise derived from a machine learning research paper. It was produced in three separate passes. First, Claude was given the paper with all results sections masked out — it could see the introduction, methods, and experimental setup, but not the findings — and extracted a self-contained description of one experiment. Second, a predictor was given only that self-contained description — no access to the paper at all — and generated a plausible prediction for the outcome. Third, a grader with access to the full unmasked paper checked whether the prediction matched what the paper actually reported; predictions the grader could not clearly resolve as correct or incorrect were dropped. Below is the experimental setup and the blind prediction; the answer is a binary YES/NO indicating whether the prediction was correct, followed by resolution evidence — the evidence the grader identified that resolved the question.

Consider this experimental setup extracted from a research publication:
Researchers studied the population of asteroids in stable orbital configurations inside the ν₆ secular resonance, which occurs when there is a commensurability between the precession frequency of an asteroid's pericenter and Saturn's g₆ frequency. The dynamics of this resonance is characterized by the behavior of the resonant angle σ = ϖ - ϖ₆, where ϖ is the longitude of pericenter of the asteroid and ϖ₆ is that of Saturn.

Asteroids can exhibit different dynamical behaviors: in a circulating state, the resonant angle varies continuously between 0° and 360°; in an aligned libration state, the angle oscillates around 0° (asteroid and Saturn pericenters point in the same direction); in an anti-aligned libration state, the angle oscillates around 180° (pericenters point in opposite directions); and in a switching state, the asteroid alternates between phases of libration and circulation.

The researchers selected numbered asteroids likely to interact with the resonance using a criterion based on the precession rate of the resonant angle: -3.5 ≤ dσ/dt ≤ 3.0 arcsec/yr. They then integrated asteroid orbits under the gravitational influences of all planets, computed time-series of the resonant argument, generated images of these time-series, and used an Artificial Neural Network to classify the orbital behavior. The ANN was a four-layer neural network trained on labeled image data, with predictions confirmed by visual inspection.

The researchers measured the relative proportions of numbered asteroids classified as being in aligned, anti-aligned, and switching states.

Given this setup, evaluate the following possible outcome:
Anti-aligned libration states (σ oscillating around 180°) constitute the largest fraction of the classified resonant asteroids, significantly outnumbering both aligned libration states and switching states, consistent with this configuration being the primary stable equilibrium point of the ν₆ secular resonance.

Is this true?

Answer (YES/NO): YES